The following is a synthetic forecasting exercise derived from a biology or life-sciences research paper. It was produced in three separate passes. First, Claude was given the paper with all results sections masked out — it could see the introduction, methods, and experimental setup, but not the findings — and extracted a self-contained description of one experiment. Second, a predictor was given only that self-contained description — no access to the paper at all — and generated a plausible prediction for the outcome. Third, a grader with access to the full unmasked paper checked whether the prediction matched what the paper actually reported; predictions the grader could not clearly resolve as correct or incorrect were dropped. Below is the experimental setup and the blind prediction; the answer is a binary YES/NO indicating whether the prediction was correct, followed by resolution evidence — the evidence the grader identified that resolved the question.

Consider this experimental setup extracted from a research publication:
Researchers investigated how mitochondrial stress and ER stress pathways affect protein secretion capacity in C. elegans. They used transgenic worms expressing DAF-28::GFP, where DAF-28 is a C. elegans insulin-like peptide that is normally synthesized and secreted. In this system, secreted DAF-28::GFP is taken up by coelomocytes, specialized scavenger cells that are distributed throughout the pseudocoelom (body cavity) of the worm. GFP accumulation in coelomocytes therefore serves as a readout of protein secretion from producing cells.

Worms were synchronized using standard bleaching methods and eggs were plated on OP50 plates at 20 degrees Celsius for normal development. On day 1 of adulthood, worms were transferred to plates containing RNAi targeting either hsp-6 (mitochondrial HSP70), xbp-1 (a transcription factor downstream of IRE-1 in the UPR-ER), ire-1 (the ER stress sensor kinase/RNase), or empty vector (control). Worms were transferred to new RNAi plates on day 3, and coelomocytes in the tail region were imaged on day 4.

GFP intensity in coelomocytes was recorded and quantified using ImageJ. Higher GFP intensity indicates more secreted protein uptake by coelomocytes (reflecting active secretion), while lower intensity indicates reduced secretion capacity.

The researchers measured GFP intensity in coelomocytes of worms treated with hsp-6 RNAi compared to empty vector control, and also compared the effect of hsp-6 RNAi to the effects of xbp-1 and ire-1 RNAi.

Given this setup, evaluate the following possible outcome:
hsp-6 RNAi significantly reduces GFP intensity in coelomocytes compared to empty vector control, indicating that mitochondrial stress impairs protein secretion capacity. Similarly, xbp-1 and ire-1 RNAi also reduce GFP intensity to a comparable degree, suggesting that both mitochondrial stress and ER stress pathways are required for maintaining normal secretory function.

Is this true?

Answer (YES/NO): YES